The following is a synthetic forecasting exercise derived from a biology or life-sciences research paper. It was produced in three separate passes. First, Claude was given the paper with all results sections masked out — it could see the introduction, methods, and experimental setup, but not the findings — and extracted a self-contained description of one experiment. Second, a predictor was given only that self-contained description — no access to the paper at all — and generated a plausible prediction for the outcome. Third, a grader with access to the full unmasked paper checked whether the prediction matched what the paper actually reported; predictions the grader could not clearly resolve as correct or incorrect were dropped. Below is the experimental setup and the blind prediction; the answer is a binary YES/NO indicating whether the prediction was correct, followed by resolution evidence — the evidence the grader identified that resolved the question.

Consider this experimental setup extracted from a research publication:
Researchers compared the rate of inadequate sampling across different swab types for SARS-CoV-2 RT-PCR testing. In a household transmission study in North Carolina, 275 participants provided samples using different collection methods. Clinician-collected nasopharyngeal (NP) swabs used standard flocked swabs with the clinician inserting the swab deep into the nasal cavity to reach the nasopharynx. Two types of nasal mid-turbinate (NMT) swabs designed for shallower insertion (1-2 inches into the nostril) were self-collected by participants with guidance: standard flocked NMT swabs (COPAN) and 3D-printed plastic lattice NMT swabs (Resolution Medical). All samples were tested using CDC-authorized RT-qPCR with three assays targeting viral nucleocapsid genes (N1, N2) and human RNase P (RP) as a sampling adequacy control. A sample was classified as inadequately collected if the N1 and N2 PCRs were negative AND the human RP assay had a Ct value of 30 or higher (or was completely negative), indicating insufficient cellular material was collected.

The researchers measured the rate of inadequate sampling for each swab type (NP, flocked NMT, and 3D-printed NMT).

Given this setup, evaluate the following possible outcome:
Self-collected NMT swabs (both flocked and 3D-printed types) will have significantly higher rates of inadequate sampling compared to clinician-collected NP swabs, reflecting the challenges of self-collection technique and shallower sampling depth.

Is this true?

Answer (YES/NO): NO